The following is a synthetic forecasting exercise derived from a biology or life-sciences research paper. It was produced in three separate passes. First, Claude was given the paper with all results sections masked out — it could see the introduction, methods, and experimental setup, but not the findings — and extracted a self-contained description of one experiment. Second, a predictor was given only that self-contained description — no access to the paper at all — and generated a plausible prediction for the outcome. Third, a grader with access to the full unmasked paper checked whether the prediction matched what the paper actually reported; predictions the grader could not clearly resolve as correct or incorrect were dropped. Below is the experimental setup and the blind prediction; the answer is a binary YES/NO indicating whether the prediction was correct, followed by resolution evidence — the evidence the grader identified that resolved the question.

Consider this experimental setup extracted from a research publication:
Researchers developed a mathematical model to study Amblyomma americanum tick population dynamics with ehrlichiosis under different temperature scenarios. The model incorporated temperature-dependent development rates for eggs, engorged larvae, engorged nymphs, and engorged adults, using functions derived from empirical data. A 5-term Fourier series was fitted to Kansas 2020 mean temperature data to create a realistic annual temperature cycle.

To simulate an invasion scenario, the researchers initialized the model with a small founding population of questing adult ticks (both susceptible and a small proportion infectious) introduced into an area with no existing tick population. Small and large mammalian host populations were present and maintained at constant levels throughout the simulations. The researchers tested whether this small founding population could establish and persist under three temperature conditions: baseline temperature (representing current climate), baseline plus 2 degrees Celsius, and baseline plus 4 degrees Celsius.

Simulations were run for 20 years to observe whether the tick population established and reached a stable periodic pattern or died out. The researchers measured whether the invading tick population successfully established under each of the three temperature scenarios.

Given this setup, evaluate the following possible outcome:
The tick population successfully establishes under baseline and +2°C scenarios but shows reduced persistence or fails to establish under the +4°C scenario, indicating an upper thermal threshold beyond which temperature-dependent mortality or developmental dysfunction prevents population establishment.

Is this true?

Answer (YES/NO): NO